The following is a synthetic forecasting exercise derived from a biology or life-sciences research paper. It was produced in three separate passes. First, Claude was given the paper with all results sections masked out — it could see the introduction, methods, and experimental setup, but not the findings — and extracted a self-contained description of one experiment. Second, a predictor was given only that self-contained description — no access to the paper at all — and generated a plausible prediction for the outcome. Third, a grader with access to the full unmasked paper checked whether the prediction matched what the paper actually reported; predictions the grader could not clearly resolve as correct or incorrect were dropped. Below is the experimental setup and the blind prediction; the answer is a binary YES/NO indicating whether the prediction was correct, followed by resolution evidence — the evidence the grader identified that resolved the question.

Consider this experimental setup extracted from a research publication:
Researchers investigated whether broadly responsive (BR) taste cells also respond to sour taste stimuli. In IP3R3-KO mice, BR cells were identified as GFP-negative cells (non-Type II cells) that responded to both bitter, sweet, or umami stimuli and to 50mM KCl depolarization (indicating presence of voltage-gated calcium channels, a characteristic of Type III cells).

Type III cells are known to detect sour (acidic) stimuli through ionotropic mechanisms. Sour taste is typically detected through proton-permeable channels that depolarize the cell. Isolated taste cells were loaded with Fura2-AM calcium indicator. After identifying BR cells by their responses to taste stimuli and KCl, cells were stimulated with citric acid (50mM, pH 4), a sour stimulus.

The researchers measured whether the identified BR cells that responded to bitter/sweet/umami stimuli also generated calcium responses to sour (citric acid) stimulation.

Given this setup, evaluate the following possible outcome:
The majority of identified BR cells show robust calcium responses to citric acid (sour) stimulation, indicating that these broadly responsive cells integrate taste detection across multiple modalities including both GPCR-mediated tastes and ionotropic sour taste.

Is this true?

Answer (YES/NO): YES